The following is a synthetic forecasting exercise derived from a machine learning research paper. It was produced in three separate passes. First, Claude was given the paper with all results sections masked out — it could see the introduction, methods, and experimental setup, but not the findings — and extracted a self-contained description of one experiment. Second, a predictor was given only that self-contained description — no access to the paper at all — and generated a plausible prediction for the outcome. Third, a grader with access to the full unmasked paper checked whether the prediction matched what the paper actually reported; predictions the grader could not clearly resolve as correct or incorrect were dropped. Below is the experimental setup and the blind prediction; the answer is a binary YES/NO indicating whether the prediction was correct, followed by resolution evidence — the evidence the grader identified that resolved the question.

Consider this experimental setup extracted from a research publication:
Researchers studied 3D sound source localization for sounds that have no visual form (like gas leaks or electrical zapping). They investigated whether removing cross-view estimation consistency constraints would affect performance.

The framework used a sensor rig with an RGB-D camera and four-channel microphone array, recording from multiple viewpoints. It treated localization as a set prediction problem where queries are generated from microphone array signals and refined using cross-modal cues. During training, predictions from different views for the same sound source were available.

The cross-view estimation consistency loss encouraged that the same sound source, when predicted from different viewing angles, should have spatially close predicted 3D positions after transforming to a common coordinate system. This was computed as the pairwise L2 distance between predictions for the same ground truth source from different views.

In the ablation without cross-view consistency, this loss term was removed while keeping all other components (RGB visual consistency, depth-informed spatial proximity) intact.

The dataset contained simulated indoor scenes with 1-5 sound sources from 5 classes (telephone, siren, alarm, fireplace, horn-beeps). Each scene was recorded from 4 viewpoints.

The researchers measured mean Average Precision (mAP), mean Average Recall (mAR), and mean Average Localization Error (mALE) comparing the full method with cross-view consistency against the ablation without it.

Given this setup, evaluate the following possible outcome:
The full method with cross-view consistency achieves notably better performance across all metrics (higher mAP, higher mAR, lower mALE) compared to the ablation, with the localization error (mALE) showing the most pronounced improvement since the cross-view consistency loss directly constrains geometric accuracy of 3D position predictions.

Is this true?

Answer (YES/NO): YES